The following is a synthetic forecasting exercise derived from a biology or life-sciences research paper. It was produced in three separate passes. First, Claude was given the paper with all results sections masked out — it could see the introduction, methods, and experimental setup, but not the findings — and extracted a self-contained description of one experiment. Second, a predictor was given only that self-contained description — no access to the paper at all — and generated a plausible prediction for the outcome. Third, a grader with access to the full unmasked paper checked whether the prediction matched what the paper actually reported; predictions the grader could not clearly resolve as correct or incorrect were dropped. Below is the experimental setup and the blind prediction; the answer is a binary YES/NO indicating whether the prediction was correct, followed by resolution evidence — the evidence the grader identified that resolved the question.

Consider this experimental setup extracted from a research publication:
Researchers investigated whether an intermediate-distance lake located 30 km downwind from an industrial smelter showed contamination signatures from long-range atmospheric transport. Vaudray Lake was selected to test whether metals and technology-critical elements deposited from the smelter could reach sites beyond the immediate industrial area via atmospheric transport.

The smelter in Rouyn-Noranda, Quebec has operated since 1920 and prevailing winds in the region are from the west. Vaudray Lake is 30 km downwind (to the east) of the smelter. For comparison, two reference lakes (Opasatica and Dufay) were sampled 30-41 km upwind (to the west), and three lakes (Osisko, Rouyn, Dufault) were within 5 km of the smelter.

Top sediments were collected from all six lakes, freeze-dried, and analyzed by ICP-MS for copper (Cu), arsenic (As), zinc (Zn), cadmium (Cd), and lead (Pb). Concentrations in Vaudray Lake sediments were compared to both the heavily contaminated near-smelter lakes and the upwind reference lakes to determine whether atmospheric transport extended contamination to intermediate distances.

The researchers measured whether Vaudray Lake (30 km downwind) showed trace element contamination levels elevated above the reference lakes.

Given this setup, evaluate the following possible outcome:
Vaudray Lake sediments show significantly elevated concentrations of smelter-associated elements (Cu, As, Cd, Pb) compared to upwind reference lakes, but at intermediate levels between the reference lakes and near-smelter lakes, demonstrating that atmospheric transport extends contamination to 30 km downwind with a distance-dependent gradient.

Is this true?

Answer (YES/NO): YES